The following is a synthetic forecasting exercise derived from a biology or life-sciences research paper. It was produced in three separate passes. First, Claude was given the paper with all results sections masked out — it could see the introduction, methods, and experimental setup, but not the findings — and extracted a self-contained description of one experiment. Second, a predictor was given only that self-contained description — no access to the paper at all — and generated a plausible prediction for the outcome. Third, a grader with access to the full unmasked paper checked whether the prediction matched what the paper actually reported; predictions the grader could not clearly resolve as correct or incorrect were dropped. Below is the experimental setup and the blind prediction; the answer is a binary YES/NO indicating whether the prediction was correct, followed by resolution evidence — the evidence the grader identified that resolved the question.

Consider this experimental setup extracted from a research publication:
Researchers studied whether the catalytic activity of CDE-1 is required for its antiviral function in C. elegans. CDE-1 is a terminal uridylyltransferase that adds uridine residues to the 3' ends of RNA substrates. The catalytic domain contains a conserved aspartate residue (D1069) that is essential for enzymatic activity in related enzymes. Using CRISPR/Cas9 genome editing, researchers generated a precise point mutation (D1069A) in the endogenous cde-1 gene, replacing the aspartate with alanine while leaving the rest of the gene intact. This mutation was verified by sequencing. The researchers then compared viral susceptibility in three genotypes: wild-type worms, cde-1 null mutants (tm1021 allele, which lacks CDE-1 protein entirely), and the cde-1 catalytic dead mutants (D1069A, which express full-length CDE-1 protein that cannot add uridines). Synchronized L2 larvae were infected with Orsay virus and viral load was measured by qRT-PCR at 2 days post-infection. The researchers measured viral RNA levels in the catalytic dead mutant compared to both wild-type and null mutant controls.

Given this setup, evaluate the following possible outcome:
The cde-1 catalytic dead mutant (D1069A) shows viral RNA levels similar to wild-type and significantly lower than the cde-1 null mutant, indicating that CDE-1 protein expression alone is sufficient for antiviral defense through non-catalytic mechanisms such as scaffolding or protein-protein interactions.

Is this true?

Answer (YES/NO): NO